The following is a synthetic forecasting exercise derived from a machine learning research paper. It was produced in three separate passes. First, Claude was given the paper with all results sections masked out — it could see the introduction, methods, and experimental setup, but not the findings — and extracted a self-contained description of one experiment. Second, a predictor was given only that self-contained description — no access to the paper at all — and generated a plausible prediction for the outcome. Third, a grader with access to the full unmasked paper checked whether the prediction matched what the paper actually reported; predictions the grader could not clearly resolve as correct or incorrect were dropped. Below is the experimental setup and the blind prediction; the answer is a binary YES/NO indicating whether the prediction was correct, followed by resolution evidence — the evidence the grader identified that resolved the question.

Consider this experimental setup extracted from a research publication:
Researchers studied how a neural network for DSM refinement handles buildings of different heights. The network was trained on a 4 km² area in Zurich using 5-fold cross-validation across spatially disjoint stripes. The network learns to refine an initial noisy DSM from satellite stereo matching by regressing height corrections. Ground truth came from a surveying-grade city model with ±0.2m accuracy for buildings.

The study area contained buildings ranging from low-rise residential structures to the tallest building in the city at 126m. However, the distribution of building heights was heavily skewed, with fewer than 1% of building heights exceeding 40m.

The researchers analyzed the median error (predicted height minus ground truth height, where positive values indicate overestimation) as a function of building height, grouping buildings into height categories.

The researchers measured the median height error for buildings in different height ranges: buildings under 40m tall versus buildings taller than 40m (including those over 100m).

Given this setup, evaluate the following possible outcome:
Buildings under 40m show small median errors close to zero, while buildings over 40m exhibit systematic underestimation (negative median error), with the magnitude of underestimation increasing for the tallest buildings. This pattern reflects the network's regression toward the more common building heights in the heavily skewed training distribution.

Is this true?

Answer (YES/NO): YES